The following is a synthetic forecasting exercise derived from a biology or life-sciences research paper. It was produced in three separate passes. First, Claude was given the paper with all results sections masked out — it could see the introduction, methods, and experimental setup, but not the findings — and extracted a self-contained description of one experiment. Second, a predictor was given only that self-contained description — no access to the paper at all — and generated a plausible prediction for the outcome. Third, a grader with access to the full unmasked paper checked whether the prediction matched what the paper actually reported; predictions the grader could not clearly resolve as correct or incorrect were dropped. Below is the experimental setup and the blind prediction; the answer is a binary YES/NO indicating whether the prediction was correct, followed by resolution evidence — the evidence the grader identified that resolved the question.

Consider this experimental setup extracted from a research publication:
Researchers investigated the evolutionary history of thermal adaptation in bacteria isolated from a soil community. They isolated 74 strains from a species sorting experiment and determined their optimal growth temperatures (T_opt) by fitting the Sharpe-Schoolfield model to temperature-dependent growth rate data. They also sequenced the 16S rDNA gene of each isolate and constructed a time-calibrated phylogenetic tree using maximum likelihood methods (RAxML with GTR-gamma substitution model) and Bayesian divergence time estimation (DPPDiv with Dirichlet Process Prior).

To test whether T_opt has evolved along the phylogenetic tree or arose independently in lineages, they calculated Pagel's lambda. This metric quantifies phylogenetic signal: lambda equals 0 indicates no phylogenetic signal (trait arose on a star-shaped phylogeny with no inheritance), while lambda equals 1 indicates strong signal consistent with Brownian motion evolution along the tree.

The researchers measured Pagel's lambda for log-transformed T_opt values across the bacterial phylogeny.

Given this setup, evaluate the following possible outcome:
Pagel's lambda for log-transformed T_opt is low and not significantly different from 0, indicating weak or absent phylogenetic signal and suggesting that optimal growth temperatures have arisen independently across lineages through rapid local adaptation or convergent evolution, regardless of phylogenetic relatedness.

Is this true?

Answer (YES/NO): NO